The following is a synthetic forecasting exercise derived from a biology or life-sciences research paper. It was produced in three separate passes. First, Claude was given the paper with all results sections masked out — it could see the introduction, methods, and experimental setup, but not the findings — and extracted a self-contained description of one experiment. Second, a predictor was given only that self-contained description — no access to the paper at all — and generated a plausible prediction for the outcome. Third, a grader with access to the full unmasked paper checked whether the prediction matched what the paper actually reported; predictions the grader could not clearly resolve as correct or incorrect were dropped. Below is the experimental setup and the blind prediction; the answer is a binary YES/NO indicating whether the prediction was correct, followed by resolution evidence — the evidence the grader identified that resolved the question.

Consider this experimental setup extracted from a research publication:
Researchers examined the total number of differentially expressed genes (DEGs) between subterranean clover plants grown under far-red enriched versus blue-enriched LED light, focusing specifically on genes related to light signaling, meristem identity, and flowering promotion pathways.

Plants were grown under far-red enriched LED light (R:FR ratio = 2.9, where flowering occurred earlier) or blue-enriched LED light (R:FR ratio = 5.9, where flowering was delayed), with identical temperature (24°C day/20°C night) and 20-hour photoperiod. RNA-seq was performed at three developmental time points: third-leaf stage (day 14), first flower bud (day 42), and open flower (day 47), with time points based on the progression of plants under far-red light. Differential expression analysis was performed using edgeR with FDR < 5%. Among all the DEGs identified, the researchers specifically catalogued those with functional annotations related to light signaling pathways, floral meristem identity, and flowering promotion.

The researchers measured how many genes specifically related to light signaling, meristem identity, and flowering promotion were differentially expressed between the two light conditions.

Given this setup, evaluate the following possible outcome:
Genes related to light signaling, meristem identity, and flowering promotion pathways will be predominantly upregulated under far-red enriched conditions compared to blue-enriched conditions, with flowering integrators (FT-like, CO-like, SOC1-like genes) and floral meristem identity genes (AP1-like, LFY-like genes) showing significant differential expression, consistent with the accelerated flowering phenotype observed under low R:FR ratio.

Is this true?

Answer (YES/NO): YES